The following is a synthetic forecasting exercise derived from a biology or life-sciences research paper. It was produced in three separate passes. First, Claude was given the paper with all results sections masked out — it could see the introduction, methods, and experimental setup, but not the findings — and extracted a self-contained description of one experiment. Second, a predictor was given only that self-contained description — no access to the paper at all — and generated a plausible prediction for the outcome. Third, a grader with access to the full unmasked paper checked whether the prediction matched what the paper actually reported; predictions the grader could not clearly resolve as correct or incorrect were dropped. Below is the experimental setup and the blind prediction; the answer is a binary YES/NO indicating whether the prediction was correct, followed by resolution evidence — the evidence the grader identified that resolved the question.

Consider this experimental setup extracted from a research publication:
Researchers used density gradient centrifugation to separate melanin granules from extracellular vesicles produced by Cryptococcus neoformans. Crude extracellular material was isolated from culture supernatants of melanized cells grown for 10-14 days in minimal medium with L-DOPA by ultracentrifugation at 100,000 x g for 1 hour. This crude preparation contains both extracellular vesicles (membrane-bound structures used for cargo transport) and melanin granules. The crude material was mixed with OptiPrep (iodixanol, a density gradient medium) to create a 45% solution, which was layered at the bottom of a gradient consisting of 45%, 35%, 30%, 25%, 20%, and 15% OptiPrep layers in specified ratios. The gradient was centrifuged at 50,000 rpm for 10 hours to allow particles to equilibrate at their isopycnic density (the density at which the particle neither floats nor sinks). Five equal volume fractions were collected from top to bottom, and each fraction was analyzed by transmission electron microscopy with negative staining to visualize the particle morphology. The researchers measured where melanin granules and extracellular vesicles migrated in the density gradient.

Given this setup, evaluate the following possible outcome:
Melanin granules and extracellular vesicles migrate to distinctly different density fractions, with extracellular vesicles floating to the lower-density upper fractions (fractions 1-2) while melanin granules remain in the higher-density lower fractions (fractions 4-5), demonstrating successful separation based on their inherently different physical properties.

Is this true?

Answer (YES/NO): YES